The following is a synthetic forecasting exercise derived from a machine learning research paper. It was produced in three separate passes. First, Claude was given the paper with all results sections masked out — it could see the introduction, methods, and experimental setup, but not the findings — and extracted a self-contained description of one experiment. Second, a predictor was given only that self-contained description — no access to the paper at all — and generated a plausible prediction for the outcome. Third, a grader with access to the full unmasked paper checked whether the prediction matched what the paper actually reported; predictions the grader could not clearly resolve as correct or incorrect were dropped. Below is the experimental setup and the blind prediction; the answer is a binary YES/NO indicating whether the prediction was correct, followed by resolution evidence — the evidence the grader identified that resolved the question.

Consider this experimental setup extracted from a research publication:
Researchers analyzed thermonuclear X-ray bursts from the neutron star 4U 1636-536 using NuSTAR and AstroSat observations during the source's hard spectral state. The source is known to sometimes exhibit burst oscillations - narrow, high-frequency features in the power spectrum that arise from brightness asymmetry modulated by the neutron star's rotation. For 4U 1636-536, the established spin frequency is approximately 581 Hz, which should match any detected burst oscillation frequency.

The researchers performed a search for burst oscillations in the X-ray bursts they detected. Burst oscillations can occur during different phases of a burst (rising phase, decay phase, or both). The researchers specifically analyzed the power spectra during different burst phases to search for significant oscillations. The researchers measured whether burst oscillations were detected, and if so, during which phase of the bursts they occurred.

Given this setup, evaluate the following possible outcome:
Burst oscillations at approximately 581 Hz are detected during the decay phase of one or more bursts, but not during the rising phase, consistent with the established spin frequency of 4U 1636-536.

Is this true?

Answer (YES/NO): NO